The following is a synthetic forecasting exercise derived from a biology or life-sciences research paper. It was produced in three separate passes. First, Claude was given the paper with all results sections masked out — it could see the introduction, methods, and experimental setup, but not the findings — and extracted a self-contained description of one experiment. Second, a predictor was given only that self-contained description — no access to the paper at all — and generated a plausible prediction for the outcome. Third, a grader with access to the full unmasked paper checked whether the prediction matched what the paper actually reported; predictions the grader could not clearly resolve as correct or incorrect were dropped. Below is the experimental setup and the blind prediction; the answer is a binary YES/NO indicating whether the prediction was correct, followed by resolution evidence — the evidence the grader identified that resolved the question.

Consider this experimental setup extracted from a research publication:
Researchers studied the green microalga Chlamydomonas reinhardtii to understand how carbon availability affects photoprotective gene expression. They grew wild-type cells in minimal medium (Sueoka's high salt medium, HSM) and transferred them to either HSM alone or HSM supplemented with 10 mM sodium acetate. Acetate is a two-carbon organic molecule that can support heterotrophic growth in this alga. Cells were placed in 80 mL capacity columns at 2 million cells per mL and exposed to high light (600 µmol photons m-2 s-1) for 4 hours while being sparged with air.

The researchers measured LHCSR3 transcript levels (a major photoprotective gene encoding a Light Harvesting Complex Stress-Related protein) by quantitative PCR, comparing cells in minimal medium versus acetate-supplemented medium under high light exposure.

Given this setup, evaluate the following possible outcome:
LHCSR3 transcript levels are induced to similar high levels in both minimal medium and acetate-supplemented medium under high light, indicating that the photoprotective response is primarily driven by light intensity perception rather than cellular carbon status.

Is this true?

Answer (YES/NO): NO